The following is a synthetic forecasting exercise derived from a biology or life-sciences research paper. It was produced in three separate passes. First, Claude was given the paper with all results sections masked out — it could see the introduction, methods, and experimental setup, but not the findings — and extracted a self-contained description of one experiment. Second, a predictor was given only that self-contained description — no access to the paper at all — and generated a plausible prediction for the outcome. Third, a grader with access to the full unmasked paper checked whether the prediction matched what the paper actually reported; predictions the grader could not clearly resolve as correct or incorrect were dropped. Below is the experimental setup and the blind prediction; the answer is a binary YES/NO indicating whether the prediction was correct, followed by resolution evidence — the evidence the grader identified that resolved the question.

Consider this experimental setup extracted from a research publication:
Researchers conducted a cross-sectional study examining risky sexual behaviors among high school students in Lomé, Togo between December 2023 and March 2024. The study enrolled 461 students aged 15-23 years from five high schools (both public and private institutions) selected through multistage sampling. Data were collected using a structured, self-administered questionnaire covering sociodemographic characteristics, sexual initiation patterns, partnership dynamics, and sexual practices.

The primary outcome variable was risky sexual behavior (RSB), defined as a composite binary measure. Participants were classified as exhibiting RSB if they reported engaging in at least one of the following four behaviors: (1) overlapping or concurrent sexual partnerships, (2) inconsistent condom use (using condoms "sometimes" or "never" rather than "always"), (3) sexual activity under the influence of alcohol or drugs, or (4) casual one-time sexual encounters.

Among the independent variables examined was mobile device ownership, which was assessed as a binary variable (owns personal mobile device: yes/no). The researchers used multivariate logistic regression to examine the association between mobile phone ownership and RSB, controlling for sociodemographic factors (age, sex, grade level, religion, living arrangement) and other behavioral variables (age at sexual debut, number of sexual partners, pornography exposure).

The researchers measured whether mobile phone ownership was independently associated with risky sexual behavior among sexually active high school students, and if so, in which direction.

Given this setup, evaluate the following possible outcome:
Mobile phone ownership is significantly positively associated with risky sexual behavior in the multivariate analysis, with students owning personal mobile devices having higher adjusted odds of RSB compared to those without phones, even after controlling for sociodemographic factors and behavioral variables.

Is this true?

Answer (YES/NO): YES